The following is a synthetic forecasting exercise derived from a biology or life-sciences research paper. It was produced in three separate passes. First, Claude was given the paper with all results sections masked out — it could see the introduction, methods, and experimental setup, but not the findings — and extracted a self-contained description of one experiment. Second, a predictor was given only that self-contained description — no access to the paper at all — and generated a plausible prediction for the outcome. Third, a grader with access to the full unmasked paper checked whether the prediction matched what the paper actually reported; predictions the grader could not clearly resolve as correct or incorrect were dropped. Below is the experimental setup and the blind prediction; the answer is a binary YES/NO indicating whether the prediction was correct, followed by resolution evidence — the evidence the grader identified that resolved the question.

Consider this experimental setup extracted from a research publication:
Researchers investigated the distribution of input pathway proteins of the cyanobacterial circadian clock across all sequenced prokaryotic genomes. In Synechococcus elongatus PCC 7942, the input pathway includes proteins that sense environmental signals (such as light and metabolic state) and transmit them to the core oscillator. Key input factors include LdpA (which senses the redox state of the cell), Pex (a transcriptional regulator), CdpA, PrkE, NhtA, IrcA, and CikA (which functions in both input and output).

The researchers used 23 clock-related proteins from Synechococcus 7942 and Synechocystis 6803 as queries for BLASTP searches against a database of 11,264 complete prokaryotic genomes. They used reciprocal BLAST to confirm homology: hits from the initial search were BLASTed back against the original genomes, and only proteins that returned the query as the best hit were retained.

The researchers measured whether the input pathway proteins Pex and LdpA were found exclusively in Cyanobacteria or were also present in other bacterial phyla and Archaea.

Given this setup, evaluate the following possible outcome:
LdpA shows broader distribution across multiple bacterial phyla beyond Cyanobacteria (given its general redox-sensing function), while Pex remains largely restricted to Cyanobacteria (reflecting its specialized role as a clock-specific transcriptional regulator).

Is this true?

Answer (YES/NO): NO